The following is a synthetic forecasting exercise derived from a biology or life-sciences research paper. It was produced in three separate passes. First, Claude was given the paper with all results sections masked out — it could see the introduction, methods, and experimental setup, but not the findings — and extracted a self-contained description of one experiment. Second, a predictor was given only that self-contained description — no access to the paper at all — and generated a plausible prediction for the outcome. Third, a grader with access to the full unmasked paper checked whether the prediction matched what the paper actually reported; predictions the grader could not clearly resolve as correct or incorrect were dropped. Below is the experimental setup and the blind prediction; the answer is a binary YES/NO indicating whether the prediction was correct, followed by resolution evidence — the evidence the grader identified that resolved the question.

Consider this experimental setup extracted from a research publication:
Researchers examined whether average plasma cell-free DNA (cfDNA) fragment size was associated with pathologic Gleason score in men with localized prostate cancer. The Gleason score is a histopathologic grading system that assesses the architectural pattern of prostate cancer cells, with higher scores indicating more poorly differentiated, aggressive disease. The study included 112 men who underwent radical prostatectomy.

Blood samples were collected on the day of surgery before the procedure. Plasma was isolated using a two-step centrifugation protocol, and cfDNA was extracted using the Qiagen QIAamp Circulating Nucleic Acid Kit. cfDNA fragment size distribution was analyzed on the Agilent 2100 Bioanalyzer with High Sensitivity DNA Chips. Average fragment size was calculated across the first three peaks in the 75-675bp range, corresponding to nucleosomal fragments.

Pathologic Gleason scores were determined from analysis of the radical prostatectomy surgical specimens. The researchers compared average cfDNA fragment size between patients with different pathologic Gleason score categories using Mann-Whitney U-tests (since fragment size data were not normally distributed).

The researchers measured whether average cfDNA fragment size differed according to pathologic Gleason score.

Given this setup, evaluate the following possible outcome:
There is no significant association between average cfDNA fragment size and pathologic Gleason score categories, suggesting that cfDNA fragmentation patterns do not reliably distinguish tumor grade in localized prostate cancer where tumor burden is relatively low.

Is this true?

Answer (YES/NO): YES